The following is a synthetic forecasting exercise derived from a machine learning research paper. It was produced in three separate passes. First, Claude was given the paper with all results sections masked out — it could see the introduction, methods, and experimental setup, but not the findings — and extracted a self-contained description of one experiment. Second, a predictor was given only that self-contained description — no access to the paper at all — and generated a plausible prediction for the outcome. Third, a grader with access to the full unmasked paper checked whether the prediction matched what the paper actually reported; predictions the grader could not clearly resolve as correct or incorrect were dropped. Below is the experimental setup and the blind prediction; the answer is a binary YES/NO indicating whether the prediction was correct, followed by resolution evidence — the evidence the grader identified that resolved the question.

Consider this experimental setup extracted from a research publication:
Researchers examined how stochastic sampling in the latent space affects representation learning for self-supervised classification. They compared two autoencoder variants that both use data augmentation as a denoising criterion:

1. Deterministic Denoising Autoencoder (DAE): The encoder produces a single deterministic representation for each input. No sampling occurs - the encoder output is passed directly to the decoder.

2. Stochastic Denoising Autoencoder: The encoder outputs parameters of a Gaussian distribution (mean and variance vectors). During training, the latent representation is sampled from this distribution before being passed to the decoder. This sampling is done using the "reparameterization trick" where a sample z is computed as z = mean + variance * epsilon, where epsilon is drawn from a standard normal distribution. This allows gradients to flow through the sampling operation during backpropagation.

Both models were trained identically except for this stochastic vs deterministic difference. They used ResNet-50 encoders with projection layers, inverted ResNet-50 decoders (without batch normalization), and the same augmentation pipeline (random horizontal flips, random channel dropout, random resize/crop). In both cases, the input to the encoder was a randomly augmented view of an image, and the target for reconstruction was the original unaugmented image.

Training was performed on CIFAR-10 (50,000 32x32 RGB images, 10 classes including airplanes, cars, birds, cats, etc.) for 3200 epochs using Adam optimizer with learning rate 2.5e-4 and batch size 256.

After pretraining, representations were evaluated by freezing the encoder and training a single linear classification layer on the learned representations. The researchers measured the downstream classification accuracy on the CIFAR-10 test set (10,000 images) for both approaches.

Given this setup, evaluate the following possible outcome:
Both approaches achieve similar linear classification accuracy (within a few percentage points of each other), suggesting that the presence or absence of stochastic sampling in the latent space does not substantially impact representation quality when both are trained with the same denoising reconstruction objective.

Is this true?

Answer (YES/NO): NO